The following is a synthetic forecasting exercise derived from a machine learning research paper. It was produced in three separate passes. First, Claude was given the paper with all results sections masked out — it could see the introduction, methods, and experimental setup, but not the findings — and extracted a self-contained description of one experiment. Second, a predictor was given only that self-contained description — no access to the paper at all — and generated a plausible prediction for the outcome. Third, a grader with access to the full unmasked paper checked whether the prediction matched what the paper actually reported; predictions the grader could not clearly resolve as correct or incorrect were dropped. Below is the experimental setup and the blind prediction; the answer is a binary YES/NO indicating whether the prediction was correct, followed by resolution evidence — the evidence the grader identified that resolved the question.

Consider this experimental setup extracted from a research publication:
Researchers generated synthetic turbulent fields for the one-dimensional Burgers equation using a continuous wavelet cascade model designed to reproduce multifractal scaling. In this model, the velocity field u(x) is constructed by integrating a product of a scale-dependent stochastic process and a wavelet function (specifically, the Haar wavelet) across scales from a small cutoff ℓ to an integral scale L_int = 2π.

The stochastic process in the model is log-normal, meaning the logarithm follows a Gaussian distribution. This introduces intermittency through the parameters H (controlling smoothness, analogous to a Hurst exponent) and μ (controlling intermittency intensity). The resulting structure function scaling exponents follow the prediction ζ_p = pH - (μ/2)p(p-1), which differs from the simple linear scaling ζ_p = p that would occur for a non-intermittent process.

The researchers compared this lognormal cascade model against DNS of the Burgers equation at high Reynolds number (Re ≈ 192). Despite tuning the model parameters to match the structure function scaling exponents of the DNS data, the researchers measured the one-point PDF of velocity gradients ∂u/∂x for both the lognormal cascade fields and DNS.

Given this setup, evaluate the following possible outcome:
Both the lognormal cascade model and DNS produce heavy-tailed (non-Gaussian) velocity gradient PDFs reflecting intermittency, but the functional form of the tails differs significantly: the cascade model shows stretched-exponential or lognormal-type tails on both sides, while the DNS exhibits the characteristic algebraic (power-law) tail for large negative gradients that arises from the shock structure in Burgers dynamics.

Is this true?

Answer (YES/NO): NO